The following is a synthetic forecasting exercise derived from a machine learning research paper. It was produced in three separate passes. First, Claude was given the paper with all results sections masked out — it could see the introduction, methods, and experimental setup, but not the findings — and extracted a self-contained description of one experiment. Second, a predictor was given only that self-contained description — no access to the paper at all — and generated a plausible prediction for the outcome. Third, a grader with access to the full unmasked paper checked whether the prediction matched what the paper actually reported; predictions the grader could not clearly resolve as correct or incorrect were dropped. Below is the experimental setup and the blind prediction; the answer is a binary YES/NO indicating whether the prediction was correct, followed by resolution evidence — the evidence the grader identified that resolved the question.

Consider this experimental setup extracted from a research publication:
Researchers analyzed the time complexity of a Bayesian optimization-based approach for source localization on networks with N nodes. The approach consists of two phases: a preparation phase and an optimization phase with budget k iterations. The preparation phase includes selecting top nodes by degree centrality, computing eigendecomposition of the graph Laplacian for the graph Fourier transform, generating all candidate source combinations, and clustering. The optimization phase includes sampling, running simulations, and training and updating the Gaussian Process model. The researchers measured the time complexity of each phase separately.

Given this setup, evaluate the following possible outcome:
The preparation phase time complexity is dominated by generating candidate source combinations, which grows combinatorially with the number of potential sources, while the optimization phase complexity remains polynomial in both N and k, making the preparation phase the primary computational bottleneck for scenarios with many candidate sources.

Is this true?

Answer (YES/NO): NO